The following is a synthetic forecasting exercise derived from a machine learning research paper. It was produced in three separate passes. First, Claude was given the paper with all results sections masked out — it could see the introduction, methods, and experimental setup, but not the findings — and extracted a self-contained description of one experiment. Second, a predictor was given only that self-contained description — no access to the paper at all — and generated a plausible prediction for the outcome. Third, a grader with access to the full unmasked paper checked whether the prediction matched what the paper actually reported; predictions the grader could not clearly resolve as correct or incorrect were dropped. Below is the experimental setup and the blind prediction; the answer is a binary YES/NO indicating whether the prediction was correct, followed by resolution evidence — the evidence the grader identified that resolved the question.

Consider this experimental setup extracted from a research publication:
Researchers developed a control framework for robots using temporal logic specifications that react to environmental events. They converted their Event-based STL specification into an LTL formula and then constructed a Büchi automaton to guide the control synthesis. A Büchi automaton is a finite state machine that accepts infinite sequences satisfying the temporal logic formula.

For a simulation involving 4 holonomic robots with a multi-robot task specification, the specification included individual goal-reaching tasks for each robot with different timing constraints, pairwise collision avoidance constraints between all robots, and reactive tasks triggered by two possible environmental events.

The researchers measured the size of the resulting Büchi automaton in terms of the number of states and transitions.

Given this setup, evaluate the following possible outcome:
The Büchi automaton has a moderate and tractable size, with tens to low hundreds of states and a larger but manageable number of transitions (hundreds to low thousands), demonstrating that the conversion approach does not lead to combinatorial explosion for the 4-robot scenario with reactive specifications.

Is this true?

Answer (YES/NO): NO